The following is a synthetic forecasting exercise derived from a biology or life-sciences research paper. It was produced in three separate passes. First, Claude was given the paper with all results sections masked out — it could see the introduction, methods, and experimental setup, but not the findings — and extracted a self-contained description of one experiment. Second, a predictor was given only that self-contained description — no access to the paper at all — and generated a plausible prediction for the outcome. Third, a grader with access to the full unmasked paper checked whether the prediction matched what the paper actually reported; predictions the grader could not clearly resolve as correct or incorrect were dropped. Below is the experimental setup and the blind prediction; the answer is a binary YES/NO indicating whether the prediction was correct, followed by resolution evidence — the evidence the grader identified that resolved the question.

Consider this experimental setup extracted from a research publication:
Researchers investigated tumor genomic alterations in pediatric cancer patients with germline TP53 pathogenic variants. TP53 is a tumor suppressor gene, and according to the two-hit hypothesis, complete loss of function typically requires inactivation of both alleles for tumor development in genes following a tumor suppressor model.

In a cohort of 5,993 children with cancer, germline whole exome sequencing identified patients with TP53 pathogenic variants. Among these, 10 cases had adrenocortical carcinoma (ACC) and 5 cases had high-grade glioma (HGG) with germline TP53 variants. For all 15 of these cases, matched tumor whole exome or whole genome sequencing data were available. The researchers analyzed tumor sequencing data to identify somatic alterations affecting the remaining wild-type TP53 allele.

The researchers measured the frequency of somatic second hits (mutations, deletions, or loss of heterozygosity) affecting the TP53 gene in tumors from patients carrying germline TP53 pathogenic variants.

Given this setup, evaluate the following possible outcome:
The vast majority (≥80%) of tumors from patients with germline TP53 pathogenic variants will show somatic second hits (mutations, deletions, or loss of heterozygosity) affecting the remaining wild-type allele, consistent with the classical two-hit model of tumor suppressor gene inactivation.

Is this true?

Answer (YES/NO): YES